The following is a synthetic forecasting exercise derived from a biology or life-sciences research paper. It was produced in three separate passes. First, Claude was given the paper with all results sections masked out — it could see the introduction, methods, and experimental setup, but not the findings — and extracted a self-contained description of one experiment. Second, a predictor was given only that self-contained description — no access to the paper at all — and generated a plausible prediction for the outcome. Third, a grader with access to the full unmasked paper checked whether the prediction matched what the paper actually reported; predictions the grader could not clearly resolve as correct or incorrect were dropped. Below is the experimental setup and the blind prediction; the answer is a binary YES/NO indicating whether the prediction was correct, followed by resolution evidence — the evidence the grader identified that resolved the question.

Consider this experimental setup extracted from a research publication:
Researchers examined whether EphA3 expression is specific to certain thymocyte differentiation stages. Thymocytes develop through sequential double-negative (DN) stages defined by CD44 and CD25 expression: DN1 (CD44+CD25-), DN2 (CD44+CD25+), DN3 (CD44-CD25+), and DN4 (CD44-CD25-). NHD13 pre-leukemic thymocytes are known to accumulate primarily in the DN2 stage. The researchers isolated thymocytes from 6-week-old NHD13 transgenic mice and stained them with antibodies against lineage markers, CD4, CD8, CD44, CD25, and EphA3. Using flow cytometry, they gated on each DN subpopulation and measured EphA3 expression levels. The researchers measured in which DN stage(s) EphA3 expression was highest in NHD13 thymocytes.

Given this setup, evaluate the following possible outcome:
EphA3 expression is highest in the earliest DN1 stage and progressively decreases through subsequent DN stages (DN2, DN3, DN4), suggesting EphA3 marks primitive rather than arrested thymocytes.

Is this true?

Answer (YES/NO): NO